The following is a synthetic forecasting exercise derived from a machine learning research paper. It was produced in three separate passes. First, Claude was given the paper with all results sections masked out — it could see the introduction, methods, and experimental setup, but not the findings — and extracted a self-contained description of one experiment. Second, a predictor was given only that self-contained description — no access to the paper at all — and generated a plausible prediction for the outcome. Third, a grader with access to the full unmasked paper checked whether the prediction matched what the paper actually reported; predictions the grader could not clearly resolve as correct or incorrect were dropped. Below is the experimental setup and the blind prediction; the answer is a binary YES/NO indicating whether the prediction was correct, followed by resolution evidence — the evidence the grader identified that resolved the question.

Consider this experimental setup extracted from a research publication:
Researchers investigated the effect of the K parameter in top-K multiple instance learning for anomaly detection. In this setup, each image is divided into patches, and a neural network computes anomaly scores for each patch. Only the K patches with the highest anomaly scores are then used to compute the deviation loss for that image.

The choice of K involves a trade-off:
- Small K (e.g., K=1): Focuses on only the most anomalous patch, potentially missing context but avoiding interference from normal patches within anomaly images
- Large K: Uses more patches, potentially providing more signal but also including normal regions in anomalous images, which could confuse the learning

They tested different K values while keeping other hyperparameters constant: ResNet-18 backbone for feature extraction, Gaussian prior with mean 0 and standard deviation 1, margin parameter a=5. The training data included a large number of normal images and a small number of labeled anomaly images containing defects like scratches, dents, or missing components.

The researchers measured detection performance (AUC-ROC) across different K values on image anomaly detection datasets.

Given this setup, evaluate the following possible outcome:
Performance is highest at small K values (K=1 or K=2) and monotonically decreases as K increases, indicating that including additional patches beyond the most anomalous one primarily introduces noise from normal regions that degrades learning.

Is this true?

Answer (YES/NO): NO